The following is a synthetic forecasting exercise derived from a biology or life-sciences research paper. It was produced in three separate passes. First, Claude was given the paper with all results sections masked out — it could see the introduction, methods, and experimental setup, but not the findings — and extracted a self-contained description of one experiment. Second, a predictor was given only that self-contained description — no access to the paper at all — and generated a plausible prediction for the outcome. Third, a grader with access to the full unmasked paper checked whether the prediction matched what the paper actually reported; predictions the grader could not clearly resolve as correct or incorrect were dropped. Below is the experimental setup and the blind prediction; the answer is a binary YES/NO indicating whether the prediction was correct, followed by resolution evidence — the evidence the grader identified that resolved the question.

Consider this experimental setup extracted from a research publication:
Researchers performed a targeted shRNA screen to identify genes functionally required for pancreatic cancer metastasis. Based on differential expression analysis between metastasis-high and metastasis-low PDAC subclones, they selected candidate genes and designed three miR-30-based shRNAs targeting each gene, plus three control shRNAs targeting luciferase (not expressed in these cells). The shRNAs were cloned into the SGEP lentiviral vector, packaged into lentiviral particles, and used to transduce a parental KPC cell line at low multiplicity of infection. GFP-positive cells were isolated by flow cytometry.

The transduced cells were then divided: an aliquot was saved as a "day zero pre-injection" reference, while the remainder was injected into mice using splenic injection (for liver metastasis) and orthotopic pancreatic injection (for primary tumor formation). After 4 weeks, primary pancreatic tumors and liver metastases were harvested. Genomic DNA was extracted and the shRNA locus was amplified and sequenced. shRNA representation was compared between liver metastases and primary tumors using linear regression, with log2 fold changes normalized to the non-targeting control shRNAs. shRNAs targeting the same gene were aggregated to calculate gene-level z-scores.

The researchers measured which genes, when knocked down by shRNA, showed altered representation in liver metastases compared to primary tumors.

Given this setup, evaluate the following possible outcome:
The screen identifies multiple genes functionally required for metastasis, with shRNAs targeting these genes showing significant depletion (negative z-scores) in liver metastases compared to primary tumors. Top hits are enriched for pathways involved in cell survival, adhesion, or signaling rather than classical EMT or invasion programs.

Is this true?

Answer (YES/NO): YES